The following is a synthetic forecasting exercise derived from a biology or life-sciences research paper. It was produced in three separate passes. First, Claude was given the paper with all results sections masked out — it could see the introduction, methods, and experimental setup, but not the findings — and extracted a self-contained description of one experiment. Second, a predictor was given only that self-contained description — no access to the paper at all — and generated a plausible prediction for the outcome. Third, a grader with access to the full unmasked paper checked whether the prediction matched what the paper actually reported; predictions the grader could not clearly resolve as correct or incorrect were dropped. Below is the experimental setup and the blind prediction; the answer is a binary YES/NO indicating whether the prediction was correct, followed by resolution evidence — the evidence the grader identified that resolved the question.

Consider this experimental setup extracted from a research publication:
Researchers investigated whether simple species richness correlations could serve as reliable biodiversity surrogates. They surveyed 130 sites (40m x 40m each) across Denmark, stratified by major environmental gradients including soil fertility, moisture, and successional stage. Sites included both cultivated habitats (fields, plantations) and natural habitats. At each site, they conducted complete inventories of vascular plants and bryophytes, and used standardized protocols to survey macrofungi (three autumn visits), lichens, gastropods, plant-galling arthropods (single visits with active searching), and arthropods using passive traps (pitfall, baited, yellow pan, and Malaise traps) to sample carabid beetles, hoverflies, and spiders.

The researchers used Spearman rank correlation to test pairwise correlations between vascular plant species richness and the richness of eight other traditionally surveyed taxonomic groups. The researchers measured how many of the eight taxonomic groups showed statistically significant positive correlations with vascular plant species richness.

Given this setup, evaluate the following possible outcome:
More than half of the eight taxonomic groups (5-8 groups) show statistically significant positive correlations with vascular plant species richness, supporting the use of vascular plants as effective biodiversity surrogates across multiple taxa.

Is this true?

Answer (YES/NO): NO